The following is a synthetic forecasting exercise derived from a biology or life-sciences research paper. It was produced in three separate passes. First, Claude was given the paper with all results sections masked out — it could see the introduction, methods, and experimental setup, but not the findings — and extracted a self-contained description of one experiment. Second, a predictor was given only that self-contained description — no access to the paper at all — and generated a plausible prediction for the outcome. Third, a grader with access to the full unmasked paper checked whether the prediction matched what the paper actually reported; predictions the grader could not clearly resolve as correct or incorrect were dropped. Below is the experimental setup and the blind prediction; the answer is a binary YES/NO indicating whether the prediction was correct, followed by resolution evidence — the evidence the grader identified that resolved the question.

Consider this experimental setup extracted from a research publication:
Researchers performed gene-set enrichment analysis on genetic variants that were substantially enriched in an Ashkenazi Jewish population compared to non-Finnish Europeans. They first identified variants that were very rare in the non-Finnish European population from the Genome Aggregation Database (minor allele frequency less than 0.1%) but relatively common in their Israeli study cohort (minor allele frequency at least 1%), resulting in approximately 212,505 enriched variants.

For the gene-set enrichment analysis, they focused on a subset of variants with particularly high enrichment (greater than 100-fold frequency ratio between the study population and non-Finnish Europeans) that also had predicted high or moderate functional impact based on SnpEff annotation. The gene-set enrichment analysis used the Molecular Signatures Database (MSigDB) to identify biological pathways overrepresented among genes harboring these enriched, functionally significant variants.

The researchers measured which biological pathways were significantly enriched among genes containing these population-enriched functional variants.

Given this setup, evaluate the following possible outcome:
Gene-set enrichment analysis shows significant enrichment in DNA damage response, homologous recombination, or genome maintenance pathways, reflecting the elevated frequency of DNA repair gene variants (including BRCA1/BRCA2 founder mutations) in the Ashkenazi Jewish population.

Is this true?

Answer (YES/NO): NO